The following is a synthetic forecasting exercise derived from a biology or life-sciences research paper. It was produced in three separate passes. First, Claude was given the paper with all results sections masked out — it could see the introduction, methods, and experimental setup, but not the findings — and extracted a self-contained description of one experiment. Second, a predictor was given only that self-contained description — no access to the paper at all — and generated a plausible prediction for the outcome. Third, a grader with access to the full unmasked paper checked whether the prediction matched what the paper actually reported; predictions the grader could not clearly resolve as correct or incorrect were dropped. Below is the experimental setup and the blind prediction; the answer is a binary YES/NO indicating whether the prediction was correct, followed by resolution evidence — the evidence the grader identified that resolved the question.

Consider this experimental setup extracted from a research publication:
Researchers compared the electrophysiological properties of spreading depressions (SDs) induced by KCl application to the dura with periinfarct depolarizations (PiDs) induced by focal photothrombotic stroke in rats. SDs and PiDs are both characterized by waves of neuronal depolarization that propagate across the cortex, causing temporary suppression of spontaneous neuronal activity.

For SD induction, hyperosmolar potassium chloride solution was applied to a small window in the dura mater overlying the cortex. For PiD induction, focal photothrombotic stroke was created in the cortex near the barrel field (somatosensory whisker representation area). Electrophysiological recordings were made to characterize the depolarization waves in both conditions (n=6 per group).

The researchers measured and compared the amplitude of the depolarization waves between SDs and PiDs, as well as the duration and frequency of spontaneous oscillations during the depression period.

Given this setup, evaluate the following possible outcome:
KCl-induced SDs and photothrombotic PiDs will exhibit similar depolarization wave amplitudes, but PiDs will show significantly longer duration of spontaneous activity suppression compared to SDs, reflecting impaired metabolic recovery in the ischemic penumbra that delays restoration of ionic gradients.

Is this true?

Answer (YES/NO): NO